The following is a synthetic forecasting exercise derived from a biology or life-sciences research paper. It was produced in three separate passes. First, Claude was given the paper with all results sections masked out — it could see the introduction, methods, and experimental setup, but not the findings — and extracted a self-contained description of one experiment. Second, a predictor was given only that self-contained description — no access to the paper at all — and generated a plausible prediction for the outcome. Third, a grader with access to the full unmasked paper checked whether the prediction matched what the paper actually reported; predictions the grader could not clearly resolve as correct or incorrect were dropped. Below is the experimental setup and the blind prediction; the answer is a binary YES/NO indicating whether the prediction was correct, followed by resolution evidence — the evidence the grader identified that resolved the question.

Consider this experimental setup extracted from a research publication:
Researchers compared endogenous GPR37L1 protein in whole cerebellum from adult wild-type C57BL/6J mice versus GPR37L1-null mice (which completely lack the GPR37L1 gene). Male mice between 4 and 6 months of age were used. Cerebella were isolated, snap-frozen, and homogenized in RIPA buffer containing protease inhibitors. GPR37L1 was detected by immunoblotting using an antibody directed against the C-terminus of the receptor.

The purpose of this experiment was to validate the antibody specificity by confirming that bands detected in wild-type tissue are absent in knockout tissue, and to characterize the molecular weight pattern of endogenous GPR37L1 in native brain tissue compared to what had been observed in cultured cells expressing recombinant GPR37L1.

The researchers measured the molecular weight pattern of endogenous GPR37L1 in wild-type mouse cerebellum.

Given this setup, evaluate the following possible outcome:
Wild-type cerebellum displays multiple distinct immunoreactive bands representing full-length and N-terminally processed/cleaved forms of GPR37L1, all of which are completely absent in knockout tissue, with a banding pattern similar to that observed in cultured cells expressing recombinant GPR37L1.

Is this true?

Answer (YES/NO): NO